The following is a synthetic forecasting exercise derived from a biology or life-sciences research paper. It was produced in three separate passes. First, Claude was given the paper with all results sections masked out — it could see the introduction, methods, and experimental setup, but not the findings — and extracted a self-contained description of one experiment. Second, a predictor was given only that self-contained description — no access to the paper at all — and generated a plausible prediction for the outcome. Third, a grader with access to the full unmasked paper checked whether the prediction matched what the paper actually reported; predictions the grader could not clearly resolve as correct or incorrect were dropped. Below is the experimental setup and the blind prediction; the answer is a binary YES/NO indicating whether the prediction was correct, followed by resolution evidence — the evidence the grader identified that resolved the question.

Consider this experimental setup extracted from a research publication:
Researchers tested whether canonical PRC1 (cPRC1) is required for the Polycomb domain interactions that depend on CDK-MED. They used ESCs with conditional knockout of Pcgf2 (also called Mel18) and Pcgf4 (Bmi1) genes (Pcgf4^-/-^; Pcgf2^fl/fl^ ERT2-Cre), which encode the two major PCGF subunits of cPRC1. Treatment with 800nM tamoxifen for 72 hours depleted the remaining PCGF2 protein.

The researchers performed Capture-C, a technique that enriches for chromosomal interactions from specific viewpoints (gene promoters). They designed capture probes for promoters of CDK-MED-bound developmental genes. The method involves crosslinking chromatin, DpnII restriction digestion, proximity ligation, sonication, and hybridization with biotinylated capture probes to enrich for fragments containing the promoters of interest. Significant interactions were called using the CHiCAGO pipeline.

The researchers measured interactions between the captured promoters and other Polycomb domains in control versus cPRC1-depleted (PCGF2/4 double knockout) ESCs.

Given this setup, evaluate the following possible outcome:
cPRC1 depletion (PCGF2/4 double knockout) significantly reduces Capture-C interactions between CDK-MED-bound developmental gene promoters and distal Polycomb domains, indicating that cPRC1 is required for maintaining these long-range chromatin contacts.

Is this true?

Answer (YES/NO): YES